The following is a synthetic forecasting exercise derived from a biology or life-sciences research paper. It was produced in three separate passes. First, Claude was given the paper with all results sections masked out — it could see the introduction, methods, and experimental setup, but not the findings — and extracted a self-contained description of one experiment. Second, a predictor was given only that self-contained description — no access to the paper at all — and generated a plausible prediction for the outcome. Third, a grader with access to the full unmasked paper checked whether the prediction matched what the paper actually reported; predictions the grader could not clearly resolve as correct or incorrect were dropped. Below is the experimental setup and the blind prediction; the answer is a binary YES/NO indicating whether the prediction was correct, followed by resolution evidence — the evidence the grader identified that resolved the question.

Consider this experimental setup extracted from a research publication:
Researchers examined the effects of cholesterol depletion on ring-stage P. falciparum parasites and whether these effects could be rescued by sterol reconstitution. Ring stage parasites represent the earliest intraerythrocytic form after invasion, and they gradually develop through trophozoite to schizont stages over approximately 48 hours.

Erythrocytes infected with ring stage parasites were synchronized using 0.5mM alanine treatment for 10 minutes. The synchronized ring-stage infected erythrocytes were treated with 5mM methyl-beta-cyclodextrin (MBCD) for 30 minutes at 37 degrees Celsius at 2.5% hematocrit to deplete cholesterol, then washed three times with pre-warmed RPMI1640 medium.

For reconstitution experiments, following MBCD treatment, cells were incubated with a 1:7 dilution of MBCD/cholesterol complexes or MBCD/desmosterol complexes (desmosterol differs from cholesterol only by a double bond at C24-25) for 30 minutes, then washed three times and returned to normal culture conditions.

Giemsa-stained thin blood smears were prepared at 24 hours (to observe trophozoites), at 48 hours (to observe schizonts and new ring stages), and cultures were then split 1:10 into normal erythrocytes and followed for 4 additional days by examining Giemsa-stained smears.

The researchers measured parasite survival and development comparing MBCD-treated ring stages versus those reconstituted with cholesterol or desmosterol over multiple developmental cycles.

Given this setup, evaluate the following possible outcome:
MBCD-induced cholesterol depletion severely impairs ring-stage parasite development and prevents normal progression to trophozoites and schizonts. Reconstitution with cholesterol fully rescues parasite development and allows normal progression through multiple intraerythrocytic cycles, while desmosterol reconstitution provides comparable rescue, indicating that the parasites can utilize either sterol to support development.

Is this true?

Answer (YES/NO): NO